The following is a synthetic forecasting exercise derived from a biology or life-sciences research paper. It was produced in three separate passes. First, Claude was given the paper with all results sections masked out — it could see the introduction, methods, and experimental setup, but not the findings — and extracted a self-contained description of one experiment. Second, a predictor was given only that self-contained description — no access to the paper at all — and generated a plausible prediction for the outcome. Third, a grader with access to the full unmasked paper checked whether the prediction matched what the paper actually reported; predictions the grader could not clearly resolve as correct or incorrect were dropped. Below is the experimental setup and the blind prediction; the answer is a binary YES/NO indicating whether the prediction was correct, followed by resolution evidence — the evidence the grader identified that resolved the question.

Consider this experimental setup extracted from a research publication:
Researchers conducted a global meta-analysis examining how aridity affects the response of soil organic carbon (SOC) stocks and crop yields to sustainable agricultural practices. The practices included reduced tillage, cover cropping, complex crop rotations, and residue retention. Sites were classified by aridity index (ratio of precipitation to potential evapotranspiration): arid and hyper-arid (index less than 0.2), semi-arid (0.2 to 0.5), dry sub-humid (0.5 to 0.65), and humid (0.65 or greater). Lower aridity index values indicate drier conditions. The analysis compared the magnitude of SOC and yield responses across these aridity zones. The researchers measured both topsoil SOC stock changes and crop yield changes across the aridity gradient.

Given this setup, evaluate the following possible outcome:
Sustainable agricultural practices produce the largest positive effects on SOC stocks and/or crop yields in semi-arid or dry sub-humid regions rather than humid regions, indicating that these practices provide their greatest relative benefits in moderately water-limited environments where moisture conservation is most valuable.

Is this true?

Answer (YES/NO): NO